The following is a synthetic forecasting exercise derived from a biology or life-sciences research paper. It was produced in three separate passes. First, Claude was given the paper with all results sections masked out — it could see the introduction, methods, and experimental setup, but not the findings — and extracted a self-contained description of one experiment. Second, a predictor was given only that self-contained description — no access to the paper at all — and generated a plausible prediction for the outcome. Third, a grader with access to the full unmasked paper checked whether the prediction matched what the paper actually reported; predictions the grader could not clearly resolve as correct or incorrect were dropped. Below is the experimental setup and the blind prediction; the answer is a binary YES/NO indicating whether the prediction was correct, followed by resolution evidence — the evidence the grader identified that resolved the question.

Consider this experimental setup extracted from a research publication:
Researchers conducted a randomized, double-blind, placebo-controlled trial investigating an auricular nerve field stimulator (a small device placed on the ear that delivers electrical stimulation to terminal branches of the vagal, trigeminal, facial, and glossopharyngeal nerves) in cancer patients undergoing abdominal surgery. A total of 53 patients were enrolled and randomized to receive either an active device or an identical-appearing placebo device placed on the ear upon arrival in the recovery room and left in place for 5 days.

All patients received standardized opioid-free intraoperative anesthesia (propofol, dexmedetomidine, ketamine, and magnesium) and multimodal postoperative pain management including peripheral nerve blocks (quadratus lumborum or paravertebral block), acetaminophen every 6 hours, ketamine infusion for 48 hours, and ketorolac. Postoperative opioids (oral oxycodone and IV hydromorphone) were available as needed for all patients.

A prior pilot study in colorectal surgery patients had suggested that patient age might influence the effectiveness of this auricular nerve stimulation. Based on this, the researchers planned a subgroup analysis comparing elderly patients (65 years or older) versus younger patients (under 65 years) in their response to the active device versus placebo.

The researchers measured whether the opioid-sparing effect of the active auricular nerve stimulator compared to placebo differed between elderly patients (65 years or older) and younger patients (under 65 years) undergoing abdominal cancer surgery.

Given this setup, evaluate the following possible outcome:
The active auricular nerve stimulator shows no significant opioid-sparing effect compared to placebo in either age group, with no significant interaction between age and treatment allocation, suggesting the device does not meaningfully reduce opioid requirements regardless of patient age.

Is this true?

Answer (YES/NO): NO